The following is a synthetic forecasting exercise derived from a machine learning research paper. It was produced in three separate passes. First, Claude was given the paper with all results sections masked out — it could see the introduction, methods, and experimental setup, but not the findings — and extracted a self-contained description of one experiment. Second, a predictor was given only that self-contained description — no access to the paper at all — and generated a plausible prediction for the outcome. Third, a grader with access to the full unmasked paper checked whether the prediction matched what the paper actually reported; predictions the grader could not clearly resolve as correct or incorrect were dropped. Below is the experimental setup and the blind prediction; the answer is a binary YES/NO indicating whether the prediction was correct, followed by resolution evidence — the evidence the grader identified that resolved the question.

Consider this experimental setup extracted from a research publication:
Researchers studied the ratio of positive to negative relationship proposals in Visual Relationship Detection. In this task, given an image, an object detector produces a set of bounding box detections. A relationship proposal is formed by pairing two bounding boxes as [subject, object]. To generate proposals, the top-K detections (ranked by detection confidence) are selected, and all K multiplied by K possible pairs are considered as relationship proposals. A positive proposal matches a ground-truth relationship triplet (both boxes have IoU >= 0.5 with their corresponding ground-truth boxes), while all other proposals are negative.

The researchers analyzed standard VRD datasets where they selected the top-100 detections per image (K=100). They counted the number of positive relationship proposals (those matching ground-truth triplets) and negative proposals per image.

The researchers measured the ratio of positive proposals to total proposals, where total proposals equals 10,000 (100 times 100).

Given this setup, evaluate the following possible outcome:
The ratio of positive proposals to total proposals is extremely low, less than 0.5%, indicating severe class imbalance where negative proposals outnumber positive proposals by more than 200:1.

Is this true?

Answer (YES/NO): YES